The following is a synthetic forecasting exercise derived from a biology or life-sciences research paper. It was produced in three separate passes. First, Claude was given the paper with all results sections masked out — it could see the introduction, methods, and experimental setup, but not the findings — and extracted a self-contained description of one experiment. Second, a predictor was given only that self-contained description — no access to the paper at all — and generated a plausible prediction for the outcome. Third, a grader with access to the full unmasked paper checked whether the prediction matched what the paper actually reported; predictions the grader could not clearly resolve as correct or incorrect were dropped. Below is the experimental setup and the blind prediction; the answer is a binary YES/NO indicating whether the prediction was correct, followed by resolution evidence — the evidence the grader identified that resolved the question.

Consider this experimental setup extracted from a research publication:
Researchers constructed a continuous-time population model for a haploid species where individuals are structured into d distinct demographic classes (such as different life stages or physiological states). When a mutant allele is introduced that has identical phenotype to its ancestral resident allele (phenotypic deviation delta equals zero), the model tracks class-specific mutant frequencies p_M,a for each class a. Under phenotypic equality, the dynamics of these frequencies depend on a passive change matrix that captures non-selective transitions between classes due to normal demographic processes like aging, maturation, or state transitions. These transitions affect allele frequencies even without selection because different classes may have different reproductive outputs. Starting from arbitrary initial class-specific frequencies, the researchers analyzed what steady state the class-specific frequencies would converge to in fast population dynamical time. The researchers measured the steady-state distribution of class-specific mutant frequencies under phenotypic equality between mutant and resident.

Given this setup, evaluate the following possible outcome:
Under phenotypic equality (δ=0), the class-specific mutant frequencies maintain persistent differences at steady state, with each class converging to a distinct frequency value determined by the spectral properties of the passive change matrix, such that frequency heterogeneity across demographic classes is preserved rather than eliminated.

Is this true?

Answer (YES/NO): NO